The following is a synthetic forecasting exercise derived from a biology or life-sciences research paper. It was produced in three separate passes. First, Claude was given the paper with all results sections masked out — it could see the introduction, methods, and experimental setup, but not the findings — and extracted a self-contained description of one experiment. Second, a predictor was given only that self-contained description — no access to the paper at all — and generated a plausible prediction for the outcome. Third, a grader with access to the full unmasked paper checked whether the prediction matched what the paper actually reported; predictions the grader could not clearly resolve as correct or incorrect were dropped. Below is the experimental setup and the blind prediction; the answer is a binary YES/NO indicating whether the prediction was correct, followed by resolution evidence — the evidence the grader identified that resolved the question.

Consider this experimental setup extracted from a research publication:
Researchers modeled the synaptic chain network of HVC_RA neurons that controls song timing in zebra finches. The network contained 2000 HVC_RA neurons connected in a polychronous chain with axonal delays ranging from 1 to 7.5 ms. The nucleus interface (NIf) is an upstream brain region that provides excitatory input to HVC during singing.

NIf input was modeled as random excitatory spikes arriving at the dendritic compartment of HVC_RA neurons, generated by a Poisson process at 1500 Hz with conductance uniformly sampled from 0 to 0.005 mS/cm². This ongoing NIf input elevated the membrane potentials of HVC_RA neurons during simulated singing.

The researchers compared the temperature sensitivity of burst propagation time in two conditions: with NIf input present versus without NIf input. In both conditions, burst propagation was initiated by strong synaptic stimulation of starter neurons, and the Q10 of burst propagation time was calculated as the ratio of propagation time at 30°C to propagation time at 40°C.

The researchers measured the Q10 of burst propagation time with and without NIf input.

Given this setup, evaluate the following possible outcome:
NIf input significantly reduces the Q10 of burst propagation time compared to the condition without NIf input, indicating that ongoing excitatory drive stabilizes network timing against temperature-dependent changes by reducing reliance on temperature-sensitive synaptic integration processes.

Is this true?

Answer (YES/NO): YES